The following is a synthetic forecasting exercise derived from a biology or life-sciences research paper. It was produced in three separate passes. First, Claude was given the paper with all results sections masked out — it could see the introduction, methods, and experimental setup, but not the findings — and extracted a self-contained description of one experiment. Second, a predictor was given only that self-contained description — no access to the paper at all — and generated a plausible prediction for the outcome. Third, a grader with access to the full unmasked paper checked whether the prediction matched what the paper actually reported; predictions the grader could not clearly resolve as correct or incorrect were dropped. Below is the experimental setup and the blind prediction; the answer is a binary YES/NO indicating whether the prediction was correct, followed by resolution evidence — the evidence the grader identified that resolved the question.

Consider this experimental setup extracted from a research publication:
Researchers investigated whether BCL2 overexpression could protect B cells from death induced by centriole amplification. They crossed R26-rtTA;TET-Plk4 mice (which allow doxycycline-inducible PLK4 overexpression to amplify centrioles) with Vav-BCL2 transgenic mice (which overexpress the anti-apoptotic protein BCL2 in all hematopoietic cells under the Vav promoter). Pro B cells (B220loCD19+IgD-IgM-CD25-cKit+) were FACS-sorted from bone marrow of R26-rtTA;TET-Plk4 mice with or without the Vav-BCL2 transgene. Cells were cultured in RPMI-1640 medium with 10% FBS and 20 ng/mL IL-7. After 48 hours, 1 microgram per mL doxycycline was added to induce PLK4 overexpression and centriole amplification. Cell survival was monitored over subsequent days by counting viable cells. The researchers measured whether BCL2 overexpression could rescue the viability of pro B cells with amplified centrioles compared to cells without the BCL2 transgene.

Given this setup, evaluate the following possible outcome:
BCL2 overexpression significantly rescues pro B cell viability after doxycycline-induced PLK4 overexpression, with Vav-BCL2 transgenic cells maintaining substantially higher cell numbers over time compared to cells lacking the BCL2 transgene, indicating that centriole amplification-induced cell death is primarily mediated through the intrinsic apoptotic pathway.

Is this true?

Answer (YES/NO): YES